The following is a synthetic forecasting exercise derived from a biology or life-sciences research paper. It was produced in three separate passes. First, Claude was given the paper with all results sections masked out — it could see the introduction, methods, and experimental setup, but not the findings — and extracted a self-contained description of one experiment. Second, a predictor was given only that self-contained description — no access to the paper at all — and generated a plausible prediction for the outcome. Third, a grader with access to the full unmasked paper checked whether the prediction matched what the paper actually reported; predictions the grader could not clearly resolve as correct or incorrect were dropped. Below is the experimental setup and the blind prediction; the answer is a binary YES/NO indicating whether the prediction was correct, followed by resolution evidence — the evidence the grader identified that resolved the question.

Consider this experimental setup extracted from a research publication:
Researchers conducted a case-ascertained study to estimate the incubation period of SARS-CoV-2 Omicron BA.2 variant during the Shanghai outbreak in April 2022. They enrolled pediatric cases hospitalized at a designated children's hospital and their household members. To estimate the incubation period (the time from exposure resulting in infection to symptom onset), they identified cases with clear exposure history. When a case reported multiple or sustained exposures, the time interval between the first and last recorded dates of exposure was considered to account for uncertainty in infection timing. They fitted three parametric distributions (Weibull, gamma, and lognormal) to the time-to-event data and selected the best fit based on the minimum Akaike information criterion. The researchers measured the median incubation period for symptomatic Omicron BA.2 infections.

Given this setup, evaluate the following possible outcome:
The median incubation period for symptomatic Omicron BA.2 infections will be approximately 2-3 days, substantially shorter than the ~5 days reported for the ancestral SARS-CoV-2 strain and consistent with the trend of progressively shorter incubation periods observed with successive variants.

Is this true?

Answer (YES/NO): NO